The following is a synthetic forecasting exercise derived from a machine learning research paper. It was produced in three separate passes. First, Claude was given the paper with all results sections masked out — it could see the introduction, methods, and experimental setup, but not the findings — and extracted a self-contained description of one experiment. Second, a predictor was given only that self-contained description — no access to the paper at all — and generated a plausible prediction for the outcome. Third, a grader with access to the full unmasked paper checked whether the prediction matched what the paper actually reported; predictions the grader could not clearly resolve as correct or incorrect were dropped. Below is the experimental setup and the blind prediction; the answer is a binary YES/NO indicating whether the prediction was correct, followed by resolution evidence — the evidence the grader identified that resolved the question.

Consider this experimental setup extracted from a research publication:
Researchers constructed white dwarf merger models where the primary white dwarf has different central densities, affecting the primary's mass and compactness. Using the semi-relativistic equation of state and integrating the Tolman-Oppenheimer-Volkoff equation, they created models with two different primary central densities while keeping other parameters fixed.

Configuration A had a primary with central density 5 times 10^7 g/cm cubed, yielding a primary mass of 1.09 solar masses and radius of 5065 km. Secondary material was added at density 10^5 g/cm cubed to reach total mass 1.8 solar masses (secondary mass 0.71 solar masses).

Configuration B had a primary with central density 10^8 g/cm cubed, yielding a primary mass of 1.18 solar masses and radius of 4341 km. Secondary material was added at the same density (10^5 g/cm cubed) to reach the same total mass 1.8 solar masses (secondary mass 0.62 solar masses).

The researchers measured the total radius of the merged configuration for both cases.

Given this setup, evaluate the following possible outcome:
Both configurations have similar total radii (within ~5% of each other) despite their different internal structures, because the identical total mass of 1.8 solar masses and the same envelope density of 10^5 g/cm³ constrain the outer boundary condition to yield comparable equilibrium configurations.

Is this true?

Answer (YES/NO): NO